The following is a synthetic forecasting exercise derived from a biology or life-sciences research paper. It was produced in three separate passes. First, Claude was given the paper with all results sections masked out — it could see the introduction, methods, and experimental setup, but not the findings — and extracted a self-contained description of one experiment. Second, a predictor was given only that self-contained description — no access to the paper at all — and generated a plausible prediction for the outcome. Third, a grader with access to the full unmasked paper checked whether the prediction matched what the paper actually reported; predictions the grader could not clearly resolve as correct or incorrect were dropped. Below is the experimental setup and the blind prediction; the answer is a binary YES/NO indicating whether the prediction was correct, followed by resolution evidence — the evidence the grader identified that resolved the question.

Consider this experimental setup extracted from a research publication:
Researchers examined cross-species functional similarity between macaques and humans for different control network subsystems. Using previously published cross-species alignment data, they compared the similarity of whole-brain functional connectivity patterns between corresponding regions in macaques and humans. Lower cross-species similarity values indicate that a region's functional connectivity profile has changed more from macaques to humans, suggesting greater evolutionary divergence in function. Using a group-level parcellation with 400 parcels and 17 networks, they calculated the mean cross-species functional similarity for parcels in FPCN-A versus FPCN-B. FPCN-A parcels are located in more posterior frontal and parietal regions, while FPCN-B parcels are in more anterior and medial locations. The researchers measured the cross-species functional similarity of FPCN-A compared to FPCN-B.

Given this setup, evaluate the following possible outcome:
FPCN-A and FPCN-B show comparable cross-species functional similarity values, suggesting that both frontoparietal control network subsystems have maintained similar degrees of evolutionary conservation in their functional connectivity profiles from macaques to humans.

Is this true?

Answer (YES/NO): NO